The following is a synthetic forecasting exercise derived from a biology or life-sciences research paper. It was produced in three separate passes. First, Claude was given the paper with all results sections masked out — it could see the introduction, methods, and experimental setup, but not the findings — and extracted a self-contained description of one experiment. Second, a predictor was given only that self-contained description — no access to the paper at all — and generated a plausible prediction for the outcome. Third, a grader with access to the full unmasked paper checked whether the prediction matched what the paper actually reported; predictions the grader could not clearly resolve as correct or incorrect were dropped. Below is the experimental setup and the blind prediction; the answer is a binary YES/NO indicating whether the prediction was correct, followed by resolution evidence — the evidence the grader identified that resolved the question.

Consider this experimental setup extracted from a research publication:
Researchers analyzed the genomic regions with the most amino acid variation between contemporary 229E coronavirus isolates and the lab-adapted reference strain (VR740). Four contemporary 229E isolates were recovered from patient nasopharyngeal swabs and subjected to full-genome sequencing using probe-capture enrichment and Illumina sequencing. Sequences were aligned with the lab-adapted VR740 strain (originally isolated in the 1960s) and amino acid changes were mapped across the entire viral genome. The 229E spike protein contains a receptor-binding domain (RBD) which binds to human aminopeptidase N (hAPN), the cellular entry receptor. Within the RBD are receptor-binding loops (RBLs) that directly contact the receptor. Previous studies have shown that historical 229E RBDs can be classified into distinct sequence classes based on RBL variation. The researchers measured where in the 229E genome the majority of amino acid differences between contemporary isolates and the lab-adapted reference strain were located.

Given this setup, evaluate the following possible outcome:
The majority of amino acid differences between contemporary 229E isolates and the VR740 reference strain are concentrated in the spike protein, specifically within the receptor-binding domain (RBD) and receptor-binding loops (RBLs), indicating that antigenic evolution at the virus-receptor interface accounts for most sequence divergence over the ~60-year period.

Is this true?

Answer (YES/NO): NO